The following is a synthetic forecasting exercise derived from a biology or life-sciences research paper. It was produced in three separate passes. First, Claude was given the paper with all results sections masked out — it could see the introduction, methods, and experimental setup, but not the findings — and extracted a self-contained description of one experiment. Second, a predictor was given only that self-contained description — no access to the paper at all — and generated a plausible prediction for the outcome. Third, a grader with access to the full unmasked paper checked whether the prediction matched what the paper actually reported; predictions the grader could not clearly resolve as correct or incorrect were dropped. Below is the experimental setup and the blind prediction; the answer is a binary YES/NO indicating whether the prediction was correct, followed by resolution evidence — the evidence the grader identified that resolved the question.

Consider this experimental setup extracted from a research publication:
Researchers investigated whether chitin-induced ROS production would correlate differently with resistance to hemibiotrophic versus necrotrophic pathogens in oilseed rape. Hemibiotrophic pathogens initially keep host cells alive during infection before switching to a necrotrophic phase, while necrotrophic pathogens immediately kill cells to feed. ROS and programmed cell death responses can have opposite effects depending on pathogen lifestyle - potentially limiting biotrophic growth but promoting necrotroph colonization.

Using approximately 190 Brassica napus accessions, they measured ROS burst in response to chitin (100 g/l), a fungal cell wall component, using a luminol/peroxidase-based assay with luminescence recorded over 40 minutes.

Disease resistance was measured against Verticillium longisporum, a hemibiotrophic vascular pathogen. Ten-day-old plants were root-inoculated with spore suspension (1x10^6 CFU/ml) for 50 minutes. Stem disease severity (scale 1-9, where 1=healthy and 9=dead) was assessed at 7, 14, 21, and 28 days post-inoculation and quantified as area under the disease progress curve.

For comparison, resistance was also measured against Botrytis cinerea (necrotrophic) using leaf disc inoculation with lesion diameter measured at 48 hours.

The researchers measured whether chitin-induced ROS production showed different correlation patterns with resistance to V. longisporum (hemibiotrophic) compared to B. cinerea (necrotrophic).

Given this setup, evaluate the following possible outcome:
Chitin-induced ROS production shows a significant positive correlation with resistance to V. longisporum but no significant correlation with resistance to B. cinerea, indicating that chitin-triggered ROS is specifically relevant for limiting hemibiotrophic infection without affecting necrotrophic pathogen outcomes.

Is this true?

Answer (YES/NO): NO